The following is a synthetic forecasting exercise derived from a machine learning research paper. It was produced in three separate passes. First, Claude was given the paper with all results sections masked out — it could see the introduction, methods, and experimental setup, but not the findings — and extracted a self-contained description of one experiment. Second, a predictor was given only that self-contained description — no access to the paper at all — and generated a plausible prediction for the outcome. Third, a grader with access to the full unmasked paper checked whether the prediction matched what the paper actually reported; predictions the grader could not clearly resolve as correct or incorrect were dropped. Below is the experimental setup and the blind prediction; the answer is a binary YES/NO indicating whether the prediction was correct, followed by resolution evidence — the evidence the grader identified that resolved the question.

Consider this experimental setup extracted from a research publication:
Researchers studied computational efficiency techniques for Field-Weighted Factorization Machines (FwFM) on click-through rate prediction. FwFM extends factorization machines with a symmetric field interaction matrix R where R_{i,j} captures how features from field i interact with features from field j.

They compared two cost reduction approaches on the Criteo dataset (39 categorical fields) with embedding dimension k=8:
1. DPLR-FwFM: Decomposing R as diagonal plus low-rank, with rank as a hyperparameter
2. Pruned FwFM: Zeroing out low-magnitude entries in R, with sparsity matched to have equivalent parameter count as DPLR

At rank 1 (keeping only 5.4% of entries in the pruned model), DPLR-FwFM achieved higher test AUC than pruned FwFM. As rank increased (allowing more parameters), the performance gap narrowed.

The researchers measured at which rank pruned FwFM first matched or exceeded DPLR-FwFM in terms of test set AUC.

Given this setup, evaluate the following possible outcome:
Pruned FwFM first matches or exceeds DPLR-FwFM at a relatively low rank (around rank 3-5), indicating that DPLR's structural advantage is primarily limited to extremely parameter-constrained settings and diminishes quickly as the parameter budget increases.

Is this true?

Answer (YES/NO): YES